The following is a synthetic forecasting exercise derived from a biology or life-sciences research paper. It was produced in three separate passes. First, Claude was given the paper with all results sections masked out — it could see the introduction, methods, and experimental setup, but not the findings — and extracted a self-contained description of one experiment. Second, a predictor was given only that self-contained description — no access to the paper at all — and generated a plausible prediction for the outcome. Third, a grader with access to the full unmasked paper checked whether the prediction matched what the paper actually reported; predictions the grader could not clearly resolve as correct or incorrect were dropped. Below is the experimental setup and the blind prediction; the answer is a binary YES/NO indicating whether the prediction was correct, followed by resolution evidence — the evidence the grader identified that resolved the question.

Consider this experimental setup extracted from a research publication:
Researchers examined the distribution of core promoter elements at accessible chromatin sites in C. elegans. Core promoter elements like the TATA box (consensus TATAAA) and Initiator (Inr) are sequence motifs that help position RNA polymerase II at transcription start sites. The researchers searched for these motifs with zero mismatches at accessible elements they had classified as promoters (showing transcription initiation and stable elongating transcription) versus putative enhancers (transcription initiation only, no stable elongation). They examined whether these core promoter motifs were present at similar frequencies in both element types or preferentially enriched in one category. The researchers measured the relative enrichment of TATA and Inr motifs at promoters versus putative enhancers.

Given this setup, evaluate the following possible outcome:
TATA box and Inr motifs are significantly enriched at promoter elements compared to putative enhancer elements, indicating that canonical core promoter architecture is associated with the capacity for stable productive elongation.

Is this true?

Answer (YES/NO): NO